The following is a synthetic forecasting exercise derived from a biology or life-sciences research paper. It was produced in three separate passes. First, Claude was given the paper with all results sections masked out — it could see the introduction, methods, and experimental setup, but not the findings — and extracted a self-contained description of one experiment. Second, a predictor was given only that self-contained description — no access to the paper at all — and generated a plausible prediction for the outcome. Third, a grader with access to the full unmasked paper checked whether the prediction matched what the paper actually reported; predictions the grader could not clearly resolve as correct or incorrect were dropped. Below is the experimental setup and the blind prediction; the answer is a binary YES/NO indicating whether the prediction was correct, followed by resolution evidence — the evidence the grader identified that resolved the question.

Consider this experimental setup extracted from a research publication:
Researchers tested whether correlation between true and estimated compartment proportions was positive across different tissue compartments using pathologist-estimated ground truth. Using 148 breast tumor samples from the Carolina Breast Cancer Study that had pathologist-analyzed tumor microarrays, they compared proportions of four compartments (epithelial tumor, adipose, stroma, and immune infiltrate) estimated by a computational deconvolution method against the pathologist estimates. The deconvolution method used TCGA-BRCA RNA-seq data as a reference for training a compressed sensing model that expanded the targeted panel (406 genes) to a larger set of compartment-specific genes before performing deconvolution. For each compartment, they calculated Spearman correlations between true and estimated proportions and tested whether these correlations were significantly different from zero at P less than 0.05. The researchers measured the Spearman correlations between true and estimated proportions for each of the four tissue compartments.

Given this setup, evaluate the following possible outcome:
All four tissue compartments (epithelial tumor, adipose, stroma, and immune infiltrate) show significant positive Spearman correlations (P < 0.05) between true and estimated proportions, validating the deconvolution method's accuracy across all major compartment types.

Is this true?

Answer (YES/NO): NO